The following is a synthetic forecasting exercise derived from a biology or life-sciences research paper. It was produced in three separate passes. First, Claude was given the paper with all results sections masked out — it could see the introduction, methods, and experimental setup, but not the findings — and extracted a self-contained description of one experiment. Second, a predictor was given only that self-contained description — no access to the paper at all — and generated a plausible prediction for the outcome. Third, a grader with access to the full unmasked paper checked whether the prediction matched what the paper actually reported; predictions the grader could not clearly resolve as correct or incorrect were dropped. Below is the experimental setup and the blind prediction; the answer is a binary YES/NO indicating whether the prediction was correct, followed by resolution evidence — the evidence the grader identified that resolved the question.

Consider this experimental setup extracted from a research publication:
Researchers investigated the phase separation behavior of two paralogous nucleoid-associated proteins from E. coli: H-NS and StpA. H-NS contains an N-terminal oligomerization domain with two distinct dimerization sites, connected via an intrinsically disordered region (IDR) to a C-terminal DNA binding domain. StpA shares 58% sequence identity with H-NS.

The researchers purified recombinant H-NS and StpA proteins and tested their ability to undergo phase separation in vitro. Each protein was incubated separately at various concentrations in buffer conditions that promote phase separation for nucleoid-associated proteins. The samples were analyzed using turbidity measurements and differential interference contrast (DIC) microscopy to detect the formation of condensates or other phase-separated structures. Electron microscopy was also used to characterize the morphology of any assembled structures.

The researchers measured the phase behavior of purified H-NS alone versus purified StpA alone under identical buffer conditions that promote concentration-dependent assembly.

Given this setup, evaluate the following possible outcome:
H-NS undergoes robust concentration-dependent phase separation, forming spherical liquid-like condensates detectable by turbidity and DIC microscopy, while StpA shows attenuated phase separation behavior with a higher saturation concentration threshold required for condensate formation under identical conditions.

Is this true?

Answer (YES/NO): NO